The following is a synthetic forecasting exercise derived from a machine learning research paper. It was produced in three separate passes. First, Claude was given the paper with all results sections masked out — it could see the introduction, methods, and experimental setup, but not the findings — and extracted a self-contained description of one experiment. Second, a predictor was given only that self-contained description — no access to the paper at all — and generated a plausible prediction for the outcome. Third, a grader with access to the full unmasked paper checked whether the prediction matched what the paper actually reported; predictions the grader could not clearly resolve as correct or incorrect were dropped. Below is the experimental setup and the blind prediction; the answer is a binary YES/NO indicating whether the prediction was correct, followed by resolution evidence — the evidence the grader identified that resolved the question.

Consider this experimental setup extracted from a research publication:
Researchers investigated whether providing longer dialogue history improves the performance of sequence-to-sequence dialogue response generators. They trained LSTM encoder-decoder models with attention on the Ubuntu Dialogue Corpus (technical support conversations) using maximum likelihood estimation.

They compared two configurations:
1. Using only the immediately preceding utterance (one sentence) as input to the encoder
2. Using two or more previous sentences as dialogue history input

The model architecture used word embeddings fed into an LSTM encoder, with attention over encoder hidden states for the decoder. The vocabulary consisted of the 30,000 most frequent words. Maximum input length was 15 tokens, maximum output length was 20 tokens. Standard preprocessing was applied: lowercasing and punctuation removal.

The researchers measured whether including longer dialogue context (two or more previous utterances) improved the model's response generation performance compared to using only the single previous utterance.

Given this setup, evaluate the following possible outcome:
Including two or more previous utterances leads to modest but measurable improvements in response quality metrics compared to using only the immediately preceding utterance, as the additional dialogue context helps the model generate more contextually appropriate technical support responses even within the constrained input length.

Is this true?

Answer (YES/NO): NO